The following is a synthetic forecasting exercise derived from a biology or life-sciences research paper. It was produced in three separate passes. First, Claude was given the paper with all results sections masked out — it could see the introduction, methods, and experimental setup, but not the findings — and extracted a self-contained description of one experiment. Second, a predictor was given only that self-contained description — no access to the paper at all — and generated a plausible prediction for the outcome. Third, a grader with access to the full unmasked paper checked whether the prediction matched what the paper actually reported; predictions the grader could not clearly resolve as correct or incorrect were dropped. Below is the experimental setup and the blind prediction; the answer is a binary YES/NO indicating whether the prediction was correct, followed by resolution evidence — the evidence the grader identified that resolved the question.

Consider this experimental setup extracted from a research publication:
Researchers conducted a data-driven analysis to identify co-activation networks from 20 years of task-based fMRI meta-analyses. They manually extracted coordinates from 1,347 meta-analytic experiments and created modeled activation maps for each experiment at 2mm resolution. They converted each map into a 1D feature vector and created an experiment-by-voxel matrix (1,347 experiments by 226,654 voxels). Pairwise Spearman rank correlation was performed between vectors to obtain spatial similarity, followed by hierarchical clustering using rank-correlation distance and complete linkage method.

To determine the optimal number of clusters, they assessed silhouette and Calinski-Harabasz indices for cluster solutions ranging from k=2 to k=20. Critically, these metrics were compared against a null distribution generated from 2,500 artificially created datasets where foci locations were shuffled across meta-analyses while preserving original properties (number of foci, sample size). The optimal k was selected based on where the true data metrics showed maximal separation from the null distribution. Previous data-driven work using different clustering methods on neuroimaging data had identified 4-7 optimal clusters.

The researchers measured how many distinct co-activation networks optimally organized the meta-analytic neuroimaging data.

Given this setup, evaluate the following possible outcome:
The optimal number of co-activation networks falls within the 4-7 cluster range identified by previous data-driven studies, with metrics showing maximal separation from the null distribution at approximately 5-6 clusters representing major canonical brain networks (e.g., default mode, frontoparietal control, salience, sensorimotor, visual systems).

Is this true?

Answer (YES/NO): NO